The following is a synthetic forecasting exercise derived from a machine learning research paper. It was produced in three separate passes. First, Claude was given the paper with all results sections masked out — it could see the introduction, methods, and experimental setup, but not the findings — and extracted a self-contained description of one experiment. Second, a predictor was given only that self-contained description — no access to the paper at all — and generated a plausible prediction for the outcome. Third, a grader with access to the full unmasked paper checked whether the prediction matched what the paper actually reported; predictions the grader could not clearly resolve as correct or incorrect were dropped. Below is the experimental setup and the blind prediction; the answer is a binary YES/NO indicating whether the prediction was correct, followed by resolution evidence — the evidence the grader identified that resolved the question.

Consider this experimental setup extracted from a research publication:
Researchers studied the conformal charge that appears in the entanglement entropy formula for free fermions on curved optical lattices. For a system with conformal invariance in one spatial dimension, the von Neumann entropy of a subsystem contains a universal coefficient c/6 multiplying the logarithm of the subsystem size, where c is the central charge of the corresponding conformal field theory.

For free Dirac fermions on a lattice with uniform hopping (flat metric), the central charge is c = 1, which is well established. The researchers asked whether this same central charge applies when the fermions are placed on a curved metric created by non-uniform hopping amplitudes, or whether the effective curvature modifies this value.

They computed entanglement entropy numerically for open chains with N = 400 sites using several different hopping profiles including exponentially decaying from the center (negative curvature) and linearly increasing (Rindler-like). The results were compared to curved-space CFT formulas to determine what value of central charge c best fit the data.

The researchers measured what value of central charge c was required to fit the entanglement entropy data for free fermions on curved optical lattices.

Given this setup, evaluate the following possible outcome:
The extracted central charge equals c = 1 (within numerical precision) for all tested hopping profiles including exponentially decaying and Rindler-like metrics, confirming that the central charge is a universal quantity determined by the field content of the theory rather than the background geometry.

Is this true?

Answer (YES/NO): YES